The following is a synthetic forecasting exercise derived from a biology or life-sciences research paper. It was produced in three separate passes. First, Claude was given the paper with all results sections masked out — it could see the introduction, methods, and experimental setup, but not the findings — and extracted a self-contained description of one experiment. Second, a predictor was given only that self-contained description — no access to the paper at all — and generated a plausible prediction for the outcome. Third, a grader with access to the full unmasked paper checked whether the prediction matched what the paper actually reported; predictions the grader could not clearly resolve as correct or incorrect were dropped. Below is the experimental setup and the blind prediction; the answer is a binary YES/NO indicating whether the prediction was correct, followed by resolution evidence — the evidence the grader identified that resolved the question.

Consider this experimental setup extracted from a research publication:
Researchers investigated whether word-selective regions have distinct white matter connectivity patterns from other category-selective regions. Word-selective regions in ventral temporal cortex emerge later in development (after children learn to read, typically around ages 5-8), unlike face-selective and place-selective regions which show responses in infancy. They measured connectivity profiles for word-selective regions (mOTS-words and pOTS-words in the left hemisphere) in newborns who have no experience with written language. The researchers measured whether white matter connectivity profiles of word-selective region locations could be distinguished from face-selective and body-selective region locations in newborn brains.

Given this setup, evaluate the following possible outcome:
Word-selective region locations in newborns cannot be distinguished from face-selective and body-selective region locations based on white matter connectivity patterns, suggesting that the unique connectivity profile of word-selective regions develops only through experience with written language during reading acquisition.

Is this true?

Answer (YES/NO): NO